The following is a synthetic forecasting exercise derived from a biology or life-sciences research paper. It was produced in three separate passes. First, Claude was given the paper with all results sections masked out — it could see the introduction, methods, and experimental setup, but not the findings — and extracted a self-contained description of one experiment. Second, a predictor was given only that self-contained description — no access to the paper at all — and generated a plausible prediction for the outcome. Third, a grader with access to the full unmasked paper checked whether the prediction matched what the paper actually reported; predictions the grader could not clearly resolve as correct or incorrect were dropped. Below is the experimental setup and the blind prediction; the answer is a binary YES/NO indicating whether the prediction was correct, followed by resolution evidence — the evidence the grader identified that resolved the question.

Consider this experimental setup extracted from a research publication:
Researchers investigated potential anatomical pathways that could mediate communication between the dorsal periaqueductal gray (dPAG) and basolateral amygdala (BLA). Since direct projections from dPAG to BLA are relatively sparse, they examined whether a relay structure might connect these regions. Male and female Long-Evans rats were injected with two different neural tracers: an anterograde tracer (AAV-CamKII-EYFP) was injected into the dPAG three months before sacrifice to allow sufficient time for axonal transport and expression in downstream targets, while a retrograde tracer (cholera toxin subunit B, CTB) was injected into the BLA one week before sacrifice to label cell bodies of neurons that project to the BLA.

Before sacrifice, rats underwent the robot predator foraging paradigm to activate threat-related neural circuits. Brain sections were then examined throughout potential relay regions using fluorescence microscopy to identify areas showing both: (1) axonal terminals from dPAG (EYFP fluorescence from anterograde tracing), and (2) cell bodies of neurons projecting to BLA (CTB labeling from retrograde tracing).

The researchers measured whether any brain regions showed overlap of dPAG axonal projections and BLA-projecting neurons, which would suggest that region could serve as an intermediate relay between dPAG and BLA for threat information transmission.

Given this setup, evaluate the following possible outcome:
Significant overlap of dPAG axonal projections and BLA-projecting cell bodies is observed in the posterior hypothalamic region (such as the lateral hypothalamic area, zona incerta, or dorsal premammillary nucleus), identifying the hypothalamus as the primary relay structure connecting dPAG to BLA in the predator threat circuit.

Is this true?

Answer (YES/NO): NO